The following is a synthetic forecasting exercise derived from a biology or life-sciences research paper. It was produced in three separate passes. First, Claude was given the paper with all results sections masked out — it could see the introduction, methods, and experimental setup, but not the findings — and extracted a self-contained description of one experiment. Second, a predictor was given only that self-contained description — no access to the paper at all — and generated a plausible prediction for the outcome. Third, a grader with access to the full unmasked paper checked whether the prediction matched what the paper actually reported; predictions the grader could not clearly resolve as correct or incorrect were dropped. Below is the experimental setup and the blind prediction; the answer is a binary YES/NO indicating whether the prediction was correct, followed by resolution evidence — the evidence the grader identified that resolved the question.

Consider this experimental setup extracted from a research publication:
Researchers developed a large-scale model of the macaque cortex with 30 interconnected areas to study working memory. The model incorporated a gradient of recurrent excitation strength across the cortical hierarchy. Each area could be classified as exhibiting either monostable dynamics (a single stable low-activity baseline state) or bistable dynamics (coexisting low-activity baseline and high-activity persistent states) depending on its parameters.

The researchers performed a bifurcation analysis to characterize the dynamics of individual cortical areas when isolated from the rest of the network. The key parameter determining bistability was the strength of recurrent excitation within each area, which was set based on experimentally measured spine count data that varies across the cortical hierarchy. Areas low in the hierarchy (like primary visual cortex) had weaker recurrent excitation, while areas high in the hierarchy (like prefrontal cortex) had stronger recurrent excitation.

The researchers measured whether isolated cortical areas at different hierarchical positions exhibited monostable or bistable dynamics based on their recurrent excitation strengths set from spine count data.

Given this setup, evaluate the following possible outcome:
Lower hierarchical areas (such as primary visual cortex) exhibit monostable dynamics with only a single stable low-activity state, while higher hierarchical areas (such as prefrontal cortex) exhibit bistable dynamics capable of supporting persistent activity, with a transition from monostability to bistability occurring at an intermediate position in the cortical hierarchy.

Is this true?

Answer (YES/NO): NO